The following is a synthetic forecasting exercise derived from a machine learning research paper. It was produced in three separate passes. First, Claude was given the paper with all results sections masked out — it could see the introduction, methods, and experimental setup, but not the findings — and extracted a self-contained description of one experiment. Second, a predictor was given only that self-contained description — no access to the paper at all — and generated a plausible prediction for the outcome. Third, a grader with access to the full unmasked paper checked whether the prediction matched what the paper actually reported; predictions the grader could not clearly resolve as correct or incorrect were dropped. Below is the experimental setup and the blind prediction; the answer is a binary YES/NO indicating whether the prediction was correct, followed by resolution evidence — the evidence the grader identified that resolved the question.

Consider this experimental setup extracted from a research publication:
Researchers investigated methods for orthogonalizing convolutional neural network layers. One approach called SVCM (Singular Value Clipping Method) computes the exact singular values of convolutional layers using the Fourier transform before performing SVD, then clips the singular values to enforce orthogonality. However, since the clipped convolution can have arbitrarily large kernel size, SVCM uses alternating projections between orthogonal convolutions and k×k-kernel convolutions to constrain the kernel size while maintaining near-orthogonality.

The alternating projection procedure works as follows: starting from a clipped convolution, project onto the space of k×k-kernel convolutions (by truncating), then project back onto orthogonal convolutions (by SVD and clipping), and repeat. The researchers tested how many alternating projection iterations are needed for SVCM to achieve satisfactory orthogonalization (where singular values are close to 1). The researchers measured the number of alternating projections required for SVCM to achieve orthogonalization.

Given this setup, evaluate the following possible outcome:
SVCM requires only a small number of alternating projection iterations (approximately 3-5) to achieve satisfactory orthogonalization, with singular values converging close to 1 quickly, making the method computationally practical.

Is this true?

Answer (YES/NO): NO